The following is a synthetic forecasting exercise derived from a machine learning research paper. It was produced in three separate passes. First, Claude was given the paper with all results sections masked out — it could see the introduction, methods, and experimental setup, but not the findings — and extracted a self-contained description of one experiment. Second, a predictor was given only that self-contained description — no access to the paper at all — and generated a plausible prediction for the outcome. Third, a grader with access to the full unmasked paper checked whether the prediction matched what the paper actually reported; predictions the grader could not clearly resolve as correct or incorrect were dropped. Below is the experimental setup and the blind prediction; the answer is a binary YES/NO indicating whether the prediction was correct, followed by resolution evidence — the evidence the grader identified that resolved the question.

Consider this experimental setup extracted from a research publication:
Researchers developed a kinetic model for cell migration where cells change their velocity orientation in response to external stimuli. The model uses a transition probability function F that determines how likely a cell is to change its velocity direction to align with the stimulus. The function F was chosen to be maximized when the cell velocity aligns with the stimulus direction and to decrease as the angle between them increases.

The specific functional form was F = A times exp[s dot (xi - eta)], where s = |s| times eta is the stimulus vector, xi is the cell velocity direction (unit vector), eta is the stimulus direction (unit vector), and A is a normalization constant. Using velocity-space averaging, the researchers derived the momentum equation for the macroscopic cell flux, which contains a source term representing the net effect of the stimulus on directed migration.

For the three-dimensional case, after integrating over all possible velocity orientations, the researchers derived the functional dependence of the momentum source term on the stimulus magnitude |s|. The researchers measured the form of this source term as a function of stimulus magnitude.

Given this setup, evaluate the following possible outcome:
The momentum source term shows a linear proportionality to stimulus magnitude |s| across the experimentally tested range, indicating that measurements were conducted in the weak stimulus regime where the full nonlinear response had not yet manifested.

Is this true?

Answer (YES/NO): NO